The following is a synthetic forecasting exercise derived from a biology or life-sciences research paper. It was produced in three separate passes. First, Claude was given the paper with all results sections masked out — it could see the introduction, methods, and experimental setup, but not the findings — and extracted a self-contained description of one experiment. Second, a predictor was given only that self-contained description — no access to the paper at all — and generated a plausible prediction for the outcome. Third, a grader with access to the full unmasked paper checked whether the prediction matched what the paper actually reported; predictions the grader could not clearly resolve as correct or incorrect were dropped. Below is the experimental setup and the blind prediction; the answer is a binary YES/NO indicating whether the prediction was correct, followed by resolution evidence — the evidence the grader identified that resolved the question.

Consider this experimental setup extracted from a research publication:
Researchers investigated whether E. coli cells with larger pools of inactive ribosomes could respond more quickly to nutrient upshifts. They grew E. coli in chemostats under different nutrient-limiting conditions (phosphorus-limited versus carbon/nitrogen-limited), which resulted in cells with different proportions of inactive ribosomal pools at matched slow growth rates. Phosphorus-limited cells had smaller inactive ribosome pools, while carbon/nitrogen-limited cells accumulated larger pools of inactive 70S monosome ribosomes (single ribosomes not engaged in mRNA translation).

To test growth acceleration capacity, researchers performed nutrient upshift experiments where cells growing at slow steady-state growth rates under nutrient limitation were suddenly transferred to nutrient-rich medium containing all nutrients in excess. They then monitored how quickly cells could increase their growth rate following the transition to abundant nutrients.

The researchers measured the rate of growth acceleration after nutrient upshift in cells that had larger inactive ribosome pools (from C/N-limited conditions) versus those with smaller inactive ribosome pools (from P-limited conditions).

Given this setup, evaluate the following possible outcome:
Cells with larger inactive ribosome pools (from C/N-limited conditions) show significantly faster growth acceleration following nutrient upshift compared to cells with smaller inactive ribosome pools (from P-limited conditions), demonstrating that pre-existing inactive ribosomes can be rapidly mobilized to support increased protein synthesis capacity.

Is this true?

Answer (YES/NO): YES